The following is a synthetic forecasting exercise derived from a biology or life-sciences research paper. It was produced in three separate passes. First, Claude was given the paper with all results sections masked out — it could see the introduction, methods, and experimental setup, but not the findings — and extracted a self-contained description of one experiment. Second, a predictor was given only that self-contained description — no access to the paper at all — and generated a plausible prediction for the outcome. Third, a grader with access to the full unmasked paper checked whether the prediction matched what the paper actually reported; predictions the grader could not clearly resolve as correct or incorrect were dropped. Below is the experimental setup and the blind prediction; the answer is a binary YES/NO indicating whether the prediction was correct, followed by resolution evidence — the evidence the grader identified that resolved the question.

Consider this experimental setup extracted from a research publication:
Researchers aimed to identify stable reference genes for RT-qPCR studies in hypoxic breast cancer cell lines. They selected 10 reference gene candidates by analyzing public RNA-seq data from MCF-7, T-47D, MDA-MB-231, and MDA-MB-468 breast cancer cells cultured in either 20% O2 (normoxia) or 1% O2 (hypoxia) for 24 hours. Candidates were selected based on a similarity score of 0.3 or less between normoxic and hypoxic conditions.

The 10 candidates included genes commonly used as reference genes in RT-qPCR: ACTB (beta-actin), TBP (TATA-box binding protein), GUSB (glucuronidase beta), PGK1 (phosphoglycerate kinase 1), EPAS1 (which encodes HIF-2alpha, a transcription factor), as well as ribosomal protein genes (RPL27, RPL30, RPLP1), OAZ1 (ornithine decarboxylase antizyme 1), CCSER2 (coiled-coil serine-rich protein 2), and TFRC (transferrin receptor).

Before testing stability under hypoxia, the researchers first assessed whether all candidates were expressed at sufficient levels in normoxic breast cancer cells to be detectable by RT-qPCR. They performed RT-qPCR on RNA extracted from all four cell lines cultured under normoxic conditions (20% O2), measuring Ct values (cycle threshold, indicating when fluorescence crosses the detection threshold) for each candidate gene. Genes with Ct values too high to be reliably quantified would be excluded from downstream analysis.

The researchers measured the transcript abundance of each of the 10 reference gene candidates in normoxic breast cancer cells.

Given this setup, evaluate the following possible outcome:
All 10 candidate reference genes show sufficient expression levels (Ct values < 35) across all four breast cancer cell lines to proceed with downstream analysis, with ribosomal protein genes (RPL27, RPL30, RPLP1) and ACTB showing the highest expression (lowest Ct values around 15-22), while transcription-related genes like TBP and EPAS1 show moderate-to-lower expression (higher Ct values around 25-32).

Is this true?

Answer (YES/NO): NO